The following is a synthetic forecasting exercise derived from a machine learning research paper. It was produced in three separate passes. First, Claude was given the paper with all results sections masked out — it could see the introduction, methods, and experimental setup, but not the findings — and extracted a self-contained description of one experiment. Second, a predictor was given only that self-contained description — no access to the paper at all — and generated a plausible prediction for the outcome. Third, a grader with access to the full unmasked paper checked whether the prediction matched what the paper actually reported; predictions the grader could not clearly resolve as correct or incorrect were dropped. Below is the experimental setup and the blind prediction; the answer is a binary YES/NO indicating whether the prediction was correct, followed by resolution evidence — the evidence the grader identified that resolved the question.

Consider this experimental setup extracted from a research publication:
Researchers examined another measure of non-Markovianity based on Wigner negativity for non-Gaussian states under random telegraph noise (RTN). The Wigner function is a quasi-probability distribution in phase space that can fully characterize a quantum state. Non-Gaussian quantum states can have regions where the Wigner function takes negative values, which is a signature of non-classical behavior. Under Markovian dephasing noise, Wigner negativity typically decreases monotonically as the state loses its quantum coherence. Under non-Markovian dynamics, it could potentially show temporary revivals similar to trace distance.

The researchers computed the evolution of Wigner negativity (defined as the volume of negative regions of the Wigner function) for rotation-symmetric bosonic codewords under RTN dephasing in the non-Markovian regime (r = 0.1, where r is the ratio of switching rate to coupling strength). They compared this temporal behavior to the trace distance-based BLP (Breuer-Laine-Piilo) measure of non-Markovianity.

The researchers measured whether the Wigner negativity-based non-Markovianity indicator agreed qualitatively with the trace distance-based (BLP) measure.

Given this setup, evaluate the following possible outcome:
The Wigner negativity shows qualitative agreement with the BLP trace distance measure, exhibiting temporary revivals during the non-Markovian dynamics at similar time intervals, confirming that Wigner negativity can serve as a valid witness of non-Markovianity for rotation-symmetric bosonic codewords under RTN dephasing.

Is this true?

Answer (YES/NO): YES